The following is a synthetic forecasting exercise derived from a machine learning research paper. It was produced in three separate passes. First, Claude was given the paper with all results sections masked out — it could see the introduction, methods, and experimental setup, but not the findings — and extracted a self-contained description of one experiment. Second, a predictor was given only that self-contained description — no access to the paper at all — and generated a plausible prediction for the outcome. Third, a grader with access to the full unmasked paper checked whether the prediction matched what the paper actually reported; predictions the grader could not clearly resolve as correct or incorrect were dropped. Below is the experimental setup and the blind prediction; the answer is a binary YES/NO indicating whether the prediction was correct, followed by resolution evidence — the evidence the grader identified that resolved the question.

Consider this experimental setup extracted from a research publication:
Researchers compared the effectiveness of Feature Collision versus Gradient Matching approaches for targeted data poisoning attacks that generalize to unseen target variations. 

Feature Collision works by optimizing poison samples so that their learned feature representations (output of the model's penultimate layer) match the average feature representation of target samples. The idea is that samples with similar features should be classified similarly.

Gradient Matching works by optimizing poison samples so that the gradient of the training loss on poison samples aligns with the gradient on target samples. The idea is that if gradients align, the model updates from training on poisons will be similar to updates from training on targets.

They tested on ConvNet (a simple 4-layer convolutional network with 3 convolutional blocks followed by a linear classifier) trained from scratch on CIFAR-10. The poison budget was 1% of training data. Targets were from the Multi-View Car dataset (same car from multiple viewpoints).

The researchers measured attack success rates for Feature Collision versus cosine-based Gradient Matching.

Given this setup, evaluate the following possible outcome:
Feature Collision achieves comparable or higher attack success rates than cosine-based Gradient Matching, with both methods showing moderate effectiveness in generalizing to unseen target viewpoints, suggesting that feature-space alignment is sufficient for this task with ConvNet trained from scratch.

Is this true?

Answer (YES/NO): YES